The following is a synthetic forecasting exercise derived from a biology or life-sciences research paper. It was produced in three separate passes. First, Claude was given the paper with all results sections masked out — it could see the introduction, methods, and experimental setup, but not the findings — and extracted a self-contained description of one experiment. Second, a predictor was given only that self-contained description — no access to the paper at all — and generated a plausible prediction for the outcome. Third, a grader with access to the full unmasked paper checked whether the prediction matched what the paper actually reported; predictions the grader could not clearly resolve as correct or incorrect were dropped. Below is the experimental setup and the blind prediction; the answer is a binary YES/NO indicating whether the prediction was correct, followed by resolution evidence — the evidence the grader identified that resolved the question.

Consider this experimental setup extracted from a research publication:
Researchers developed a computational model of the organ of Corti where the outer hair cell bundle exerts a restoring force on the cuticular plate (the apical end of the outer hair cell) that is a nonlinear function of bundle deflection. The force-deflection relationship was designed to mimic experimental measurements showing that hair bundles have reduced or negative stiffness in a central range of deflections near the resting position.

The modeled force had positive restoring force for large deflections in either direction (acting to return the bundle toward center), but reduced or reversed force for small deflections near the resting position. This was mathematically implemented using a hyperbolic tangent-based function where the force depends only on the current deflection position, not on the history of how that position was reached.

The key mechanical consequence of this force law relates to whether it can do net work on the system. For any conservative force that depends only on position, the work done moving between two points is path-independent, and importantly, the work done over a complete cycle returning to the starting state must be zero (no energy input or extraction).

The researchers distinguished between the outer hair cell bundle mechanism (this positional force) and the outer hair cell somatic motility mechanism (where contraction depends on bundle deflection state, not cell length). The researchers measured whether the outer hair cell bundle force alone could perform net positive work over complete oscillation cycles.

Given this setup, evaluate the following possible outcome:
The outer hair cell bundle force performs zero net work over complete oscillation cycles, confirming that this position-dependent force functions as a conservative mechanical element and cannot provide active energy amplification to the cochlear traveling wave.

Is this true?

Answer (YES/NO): YES